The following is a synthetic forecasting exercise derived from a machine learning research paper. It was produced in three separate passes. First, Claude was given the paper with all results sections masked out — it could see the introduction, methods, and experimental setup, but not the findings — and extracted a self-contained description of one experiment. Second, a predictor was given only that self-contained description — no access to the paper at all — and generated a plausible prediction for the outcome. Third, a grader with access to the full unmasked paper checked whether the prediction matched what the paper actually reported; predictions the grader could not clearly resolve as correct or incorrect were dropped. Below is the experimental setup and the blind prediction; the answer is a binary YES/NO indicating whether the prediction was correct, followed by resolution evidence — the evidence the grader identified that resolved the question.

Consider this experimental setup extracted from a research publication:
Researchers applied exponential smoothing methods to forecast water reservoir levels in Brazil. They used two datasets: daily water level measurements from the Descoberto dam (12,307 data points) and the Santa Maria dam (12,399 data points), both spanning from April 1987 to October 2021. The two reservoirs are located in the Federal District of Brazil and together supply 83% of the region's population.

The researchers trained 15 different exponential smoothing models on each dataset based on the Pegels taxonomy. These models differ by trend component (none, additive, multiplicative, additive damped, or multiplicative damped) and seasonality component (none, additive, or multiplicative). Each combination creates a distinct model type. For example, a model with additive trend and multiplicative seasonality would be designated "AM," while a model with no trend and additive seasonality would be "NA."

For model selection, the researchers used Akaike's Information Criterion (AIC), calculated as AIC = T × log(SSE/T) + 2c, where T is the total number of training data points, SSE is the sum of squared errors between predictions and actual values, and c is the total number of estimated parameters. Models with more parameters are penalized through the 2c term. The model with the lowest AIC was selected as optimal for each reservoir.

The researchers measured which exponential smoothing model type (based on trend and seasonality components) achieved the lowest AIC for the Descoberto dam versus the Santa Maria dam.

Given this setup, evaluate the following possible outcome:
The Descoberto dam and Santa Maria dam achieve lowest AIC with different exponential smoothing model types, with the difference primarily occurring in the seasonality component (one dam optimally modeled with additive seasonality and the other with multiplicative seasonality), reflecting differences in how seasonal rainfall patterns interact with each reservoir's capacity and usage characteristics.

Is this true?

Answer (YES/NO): NO